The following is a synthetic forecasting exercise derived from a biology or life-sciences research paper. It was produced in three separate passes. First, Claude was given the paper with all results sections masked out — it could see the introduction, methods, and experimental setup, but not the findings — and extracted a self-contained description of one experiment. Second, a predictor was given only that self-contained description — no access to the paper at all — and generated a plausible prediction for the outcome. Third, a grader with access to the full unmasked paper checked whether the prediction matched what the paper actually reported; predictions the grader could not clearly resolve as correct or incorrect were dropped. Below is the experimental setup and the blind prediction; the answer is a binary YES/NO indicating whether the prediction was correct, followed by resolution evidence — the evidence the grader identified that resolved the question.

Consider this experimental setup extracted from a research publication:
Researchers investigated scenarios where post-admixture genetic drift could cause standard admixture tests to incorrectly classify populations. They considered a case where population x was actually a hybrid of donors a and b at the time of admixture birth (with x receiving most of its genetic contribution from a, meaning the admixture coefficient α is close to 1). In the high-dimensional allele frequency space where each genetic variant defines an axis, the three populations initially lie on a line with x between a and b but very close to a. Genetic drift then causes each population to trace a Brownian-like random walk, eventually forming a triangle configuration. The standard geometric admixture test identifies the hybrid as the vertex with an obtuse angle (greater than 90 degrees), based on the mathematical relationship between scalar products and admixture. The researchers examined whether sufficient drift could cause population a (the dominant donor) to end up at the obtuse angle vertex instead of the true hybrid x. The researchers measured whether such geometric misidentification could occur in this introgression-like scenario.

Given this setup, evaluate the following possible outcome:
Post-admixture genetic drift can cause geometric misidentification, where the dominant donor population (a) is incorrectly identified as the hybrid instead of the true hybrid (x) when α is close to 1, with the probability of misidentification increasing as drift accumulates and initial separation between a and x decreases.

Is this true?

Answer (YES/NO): YES